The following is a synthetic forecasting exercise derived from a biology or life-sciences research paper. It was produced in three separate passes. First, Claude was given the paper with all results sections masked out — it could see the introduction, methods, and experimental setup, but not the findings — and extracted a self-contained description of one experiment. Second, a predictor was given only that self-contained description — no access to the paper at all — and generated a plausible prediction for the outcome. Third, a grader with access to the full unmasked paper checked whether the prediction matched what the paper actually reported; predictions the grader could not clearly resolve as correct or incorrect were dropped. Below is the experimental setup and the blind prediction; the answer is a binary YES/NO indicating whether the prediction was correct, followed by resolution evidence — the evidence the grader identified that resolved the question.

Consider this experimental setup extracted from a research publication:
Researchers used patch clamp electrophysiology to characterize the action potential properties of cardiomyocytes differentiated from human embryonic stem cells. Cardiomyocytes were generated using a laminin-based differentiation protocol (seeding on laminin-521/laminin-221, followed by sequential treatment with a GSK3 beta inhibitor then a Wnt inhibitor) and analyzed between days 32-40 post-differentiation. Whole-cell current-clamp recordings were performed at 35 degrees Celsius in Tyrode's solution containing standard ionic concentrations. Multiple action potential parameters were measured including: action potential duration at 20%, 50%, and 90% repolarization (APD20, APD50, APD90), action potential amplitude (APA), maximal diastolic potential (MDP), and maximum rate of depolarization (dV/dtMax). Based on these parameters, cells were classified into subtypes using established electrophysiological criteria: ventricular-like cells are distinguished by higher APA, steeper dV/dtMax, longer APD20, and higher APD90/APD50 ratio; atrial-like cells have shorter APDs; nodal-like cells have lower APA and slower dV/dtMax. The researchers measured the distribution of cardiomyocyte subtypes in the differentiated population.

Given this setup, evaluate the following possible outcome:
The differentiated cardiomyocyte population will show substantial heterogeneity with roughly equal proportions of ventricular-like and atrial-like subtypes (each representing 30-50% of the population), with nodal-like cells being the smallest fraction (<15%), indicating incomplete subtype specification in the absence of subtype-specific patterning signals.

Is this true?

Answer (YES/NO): NO